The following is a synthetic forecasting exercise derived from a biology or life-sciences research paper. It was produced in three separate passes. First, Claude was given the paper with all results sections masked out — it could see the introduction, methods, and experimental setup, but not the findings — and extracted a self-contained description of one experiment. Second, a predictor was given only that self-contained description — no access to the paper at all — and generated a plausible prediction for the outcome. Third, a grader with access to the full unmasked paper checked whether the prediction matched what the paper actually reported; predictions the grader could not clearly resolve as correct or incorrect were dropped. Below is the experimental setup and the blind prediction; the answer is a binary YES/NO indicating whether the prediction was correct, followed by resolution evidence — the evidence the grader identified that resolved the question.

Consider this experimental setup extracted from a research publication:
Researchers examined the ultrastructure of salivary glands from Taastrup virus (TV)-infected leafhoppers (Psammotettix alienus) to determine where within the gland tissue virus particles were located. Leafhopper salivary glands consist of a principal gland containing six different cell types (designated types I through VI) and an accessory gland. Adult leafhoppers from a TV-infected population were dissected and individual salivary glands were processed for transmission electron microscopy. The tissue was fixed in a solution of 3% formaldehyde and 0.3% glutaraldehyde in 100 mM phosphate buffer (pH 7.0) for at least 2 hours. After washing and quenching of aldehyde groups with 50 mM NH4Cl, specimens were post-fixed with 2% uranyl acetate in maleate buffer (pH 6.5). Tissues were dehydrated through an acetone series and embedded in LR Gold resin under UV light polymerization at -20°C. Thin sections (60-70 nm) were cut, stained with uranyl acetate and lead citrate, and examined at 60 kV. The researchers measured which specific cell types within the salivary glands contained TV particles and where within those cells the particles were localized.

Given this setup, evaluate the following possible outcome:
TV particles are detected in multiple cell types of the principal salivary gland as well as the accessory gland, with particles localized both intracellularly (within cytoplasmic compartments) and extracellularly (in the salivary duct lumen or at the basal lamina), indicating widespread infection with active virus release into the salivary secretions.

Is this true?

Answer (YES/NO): NO